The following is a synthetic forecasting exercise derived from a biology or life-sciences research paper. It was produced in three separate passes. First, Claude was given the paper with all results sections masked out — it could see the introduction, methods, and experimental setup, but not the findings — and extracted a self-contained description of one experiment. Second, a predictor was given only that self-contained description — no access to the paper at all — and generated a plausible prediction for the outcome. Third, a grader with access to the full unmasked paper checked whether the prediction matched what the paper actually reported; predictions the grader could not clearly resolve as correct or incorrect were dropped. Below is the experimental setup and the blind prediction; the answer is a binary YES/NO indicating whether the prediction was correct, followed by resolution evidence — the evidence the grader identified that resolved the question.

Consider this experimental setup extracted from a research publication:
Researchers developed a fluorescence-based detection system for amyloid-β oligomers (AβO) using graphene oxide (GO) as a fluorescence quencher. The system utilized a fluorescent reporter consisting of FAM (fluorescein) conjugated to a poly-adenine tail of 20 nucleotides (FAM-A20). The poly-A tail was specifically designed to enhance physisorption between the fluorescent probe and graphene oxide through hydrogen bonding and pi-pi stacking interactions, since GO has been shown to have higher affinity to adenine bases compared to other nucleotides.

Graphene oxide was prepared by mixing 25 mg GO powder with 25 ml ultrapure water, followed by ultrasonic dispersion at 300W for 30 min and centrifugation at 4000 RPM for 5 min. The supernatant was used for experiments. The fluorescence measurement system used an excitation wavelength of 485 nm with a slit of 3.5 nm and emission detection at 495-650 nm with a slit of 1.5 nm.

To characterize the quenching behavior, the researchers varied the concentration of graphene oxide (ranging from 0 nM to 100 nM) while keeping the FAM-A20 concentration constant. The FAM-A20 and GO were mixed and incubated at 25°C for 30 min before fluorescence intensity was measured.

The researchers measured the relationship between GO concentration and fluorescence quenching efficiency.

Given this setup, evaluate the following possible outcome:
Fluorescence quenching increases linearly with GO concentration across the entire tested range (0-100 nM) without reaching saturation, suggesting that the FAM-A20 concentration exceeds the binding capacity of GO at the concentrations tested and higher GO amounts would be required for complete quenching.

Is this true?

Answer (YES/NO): NO